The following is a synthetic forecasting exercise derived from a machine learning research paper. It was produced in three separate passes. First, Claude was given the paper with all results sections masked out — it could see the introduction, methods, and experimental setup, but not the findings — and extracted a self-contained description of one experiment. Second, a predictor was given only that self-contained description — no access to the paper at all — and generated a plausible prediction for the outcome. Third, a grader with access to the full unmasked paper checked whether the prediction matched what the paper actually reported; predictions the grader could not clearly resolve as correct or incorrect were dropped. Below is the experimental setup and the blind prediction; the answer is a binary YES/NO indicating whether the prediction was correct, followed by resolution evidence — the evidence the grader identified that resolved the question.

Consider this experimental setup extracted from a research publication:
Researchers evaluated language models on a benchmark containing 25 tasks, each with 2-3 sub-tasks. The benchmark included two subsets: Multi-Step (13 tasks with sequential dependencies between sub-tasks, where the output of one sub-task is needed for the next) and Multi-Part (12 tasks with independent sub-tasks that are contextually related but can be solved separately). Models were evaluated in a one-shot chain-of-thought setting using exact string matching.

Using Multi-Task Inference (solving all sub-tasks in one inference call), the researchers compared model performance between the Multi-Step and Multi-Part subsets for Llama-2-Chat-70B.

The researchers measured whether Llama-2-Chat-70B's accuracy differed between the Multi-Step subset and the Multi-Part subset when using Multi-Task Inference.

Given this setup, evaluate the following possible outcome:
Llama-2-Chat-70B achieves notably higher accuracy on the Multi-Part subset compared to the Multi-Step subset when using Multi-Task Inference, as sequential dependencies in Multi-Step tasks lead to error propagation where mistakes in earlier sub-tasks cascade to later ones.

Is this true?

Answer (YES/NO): YES